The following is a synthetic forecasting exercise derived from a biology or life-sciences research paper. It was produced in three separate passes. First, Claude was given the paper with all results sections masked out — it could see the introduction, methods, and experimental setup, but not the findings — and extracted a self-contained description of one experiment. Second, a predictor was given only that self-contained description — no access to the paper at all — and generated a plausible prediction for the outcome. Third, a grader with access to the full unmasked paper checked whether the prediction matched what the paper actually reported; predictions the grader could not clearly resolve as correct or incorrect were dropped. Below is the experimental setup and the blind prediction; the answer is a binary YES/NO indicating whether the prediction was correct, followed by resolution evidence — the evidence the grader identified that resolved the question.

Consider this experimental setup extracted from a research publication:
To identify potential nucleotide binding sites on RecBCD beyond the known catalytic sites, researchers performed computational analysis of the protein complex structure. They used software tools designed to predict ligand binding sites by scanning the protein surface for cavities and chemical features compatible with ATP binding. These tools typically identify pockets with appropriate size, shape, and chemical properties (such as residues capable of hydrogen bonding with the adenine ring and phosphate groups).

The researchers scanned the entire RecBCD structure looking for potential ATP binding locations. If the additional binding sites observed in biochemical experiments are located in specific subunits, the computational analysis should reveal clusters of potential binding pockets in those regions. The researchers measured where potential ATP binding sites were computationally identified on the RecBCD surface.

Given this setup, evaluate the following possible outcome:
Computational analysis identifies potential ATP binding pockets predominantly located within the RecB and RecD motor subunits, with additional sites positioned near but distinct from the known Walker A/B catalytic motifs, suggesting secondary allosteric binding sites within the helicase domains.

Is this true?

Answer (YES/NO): NO